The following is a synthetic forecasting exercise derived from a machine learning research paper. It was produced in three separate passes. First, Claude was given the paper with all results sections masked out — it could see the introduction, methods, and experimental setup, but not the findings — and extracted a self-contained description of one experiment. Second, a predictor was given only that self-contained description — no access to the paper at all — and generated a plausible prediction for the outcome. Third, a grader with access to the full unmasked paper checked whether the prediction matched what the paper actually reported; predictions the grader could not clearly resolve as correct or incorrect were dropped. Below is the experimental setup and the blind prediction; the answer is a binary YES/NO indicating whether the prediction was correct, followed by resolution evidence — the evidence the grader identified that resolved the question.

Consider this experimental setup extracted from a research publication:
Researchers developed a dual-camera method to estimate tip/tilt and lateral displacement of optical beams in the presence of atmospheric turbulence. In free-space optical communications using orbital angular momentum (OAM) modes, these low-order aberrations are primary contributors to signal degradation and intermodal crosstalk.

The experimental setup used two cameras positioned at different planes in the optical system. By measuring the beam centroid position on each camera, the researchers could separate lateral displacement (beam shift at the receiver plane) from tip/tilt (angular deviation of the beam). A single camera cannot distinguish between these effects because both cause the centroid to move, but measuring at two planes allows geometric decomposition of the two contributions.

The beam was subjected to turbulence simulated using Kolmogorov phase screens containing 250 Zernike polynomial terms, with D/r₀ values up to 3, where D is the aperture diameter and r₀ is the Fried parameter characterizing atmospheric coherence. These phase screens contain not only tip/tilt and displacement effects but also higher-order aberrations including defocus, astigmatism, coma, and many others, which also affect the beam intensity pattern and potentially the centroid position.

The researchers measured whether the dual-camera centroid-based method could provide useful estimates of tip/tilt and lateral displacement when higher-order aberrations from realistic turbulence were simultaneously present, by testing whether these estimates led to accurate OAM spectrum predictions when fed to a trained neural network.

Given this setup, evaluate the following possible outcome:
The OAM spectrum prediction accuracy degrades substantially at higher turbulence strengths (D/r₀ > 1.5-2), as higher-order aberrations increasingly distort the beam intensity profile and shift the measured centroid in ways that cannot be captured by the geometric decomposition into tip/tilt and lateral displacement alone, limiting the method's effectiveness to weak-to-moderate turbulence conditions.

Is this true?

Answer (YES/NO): NO